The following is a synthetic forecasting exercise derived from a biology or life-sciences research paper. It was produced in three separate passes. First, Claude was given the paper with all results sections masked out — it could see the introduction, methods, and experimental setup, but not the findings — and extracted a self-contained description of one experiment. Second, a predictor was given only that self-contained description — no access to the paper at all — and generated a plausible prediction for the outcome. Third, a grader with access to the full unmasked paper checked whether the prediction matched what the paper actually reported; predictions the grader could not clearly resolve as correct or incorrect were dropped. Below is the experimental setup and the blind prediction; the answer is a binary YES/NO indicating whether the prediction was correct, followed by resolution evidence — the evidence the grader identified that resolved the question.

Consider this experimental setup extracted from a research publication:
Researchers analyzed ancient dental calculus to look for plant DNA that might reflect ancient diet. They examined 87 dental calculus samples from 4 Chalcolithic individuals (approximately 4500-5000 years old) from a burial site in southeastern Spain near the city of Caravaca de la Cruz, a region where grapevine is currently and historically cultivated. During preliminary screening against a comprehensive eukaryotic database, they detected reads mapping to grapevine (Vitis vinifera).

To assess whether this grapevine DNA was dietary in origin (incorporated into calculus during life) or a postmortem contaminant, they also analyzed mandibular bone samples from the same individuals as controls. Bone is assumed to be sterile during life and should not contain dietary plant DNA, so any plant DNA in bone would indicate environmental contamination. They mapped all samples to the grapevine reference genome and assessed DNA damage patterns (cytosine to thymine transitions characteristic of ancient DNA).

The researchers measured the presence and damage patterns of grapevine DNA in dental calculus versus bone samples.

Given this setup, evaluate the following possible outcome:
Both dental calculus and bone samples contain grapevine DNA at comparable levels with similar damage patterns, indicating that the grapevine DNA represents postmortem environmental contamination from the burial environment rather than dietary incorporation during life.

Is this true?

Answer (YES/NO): YES